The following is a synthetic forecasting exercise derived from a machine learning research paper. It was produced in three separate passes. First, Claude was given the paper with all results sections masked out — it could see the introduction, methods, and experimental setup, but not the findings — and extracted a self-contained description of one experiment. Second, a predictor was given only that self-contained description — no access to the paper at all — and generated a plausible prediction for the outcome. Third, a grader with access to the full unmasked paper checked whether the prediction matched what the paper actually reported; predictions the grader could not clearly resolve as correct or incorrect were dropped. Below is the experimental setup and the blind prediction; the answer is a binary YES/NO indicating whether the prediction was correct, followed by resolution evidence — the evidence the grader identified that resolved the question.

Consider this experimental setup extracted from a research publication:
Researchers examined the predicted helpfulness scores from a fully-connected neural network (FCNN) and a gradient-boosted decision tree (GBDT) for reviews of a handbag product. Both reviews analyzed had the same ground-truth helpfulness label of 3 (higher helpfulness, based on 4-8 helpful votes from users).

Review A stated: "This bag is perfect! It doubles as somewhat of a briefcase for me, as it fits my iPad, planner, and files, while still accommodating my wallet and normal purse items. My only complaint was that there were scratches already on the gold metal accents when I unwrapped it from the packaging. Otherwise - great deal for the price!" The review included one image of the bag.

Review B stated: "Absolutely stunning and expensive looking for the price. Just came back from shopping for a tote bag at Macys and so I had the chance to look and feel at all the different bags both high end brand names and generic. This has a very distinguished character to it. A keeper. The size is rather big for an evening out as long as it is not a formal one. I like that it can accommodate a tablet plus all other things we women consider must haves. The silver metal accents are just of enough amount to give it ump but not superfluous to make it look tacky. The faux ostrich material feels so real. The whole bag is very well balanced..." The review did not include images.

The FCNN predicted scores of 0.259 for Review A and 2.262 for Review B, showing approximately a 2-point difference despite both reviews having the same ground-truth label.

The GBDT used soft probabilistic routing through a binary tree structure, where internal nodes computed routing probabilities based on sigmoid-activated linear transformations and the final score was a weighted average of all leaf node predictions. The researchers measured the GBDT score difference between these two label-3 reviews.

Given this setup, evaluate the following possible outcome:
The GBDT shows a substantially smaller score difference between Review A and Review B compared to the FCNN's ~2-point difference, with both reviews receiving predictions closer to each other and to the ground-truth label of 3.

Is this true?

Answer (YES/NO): NO